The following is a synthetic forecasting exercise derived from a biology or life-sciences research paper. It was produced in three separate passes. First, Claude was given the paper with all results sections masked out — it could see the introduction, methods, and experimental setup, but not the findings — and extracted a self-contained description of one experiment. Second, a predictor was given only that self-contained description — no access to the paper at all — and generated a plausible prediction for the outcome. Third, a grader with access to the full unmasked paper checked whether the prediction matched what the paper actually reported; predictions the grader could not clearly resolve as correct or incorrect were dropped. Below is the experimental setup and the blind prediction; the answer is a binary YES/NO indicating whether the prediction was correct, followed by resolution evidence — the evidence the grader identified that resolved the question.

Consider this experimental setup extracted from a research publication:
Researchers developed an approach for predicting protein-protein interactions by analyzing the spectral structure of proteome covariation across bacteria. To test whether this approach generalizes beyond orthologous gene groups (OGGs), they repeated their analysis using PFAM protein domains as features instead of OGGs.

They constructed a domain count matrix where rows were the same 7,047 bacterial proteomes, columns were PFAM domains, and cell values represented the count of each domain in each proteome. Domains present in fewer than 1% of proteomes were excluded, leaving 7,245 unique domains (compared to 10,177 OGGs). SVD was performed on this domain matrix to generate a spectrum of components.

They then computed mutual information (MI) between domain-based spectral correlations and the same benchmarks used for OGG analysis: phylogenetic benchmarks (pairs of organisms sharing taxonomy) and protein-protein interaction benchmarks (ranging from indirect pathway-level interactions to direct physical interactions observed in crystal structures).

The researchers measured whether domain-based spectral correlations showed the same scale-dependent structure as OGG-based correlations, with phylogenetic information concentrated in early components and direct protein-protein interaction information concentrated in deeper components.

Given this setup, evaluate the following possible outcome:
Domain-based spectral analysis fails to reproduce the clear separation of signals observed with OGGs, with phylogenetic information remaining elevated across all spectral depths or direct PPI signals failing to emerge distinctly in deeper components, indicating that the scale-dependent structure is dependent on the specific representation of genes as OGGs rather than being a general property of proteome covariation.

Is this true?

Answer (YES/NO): NO